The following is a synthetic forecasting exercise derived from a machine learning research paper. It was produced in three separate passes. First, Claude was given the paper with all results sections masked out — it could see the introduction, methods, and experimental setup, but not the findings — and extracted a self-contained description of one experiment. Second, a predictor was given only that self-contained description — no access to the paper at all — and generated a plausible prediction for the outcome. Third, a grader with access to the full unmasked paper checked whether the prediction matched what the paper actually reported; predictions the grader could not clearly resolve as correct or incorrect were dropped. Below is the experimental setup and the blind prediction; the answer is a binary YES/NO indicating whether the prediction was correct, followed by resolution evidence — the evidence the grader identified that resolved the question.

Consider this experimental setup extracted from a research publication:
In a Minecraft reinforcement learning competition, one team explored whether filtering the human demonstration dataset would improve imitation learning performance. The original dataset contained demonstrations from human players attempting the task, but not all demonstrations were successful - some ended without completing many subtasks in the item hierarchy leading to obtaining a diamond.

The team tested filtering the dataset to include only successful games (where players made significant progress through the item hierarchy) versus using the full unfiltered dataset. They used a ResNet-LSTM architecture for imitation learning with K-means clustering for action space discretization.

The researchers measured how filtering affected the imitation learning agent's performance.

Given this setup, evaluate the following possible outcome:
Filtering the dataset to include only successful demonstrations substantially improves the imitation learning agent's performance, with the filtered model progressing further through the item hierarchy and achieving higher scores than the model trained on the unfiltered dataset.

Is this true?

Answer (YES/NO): YES